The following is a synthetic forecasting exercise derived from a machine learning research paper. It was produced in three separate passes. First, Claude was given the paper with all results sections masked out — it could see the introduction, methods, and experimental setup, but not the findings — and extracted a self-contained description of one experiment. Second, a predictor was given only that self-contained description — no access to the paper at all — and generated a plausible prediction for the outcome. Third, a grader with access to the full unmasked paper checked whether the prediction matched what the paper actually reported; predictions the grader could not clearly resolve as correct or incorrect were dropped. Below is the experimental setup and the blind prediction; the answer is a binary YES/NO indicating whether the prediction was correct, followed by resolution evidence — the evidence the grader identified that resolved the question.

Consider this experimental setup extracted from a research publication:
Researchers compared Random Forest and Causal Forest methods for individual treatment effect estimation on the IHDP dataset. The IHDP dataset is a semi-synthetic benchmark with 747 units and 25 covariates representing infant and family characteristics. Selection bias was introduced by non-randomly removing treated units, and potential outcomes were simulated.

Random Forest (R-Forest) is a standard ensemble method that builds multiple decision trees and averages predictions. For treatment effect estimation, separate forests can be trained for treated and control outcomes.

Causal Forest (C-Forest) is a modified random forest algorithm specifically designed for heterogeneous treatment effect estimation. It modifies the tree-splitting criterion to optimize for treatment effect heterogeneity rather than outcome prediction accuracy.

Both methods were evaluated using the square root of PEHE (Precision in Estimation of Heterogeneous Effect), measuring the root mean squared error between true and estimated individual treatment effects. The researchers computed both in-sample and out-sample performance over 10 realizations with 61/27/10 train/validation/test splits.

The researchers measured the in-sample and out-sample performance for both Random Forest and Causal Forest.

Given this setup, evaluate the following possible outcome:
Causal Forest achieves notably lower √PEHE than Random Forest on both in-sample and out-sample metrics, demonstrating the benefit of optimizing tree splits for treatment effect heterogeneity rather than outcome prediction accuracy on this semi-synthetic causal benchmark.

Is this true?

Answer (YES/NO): YES